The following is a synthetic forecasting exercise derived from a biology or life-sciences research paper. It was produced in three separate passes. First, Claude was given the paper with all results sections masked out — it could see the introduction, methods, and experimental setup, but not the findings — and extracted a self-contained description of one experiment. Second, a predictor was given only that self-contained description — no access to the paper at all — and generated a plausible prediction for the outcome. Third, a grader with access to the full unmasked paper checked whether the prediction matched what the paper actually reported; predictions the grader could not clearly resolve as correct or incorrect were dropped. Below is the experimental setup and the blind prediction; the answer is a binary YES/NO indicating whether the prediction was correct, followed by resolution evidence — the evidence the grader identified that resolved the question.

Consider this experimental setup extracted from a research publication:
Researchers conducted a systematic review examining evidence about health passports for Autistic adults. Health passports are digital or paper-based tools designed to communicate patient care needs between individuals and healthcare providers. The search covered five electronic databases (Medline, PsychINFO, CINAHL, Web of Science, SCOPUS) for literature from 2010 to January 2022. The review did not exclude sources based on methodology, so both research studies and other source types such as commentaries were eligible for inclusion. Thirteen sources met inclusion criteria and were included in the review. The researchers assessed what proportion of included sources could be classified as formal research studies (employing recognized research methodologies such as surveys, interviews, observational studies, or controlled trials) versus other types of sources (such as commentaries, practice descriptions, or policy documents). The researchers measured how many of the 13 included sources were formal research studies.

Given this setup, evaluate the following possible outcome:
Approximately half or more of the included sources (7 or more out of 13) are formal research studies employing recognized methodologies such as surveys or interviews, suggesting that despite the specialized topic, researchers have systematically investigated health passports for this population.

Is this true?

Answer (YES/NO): YES